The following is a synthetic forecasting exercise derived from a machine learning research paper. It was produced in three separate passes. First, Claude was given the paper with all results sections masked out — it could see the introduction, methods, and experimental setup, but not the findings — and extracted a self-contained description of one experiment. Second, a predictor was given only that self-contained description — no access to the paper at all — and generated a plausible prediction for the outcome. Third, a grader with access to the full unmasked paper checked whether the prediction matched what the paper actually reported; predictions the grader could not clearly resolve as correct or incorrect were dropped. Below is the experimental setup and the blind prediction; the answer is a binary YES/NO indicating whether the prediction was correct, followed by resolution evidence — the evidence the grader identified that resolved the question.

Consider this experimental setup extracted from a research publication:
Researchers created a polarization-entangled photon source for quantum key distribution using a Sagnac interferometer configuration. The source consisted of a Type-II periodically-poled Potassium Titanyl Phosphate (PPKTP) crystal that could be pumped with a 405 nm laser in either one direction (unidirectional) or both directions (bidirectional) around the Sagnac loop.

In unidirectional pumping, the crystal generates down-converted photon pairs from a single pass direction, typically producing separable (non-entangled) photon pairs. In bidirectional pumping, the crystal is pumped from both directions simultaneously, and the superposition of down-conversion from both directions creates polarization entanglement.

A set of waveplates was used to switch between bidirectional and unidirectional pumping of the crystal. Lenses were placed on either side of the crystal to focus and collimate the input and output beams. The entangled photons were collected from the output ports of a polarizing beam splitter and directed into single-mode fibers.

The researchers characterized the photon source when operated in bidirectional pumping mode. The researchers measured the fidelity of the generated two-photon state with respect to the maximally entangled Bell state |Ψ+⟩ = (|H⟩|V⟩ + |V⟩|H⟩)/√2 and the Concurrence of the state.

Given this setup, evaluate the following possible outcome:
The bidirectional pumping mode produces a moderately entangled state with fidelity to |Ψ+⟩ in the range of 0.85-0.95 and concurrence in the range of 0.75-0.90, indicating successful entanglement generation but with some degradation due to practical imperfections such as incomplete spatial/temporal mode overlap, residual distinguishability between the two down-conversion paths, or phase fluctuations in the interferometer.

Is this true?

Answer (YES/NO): YES